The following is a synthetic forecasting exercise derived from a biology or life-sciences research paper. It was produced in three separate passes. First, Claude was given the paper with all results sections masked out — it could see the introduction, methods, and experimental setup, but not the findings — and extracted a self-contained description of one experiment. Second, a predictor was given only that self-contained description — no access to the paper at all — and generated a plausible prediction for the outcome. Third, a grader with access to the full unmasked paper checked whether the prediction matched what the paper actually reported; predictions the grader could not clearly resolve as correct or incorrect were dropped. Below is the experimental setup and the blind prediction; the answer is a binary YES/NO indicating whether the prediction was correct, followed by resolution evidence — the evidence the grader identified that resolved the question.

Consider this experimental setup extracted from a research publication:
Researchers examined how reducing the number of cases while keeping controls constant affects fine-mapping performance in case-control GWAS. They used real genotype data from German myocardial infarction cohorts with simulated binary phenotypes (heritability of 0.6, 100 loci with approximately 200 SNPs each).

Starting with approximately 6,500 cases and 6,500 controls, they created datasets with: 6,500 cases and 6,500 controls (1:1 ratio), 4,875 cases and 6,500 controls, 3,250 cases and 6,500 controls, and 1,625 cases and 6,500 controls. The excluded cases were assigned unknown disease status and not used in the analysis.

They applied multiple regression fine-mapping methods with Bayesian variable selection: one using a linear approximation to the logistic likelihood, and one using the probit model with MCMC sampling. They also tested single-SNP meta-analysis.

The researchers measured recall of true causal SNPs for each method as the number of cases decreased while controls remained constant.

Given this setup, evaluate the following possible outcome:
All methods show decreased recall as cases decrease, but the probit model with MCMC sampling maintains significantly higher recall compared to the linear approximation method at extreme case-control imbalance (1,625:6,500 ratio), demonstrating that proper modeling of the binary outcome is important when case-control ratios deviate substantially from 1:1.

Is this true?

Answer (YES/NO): NO